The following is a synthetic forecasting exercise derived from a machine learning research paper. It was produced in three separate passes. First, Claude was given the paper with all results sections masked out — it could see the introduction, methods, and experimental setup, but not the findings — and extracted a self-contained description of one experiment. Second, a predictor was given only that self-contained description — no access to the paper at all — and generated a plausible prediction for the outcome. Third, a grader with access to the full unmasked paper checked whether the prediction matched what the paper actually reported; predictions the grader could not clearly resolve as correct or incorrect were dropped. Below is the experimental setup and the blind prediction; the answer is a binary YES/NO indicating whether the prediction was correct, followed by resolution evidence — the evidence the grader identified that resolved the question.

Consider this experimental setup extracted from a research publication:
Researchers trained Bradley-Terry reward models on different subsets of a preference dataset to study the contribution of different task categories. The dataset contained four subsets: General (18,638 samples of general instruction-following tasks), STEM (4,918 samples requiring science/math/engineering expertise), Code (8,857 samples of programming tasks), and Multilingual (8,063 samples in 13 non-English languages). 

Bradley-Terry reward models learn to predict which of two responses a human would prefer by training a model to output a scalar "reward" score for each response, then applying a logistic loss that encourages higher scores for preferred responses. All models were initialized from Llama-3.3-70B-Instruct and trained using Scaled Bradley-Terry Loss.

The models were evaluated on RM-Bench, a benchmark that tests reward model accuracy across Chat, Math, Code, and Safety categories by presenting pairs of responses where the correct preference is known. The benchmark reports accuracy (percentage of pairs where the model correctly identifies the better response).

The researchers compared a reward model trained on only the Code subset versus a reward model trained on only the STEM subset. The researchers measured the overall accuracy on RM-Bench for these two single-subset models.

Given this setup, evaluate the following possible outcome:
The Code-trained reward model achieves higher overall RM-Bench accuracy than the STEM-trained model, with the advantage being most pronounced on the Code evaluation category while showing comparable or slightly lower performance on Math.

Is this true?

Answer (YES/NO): NO